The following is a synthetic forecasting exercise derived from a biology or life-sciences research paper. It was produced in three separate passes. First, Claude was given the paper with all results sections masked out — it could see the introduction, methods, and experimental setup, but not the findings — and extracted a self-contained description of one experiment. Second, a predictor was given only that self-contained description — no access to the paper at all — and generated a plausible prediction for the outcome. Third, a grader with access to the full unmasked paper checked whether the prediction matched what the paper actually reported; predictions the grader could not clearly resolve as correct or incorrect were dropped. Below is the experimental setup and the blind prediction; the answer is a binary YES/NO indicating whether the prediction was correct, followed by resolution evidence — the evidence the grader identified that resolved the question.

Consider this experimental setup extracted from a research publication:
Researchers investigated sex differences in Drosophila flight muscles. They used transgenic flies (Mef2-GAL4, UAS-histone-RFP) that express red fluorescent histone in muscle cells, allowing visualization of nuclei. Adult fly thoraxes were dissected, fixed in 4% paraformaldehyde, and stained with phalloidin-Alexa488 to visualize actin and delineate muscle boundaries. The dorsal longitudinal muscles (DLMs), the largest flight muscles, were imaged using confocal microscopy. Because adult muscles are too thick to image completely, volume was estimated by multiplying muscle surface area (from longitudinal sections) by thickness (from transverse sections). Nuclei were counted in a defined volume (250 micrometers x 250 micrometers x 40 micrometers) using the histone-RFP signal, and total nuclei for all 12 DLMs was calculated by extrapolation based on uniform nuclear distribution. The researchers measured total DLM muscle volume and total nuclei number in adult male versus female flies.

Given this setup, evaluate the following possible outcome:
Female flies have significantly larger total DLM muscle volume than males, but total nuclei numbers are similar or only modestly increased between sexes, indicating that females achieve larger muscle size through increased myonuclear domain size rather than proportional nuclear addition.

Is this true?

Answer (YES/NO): NO